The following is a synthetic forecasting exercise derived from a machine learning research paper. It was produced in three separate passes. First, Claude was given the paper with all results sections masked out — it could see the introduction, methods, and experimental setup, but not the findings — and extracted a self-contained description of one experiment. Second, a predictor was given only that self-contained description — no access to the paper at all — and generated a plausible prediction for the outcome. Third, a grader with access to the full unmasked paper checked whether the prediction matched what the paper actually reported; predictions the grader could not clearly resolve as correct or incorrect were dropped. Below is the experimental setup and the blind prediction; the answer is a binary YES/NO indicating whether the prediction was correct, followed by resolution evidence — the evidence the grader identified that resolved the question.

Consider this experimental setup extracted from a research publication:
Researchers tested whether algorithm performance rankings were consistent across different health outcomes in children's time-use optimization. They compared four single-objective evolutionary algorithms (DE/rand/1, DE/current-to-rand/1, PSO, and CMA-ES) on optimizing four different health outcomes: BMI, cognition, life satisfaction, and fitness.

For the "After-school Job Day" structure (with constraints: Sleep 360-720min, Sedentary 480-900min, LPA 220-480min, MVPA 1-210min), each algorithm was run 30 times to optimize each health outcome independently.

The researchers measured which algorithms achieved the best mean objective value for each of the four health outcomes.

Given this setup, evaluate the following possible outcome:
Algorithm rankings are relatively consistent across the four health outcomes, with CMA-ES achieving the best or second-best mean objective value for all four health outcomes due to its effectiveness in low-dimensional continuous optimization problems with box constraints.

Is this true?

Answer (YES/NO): NO